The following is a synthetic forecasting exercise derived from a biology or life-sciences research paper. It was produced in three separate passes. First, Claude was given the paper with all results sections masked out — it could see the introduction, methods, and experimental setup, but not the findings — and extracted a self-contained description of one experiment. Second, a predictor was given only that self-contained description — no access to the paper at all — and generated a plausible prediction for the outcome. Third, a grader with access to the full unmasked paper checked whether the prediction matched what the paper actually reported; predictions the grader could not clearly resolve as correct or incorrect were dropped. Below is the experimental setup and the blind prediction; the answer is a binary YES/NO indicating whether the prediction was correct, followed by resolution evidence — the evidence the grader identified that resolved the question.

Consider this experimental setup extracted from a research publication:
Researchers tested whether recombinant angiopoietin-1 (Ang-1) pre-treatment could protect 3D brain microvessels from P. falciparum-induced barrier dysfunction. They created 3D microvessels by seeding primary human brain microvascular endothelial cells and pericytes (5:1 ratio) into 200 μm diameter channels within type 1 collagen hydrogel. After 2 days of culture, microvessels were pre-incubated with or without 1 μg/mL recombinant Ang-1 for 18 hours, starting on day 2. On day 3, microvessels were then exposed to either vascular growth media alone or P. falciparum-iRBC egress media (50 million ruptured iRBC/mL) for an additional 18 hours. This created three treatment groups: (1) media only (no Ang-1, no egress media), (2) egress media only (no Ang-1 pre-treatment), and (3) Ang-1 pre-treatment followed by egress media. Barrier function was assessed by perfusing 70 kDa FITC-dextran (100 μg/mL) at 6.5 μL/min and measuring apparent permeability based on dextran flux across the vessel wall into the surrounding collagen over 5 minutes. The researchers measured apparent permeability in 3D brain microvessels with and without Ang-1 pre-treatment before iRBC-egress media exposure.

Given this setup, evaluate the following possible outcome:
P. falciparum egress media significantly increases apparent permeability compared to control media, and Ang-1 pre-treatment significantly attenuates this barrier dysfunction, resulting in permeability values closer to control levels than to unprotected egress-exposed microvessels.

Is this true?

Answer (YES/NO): NO